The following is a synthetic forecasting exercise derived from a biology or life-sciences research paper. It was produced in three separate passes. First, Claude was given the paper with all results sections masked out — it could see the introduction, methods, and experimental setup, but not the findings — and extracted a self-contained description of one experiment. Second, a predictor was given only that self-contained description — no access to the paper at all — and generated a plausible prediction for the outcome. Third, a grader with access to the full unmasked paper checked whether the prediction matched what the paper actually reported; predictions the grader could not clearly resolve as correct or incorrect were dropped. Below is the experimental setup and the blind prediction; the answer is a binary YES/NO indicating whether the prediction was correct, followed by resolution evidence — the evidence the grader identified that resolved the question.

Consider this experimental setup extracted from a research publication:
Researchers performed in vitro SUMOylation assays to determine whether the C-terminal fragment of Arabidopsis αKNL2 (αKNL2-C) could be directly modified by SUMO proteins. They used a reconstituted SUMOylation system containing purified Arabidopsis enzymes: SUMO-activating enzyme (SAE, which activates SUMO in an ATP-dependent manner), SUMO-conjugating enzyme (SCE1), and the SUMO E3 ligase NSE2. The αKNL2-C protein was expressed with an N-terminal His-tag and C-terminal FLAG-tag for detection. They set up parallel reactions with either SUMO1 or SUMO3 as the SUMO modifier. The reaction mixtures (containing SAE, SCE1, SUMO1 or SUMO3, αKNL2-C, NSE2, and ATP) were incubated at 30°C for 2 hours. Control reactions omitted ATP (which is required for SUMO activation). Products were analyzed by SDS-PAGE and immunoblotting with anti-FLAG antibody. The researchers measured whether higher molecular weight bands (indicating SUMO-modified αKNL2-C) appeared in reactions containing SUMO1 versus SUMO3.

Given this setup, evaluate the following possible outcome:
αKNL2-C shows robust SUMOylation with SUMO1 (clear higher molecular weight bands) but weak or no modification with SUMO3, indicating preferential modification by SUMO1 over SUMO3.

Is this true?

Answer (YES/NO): NO